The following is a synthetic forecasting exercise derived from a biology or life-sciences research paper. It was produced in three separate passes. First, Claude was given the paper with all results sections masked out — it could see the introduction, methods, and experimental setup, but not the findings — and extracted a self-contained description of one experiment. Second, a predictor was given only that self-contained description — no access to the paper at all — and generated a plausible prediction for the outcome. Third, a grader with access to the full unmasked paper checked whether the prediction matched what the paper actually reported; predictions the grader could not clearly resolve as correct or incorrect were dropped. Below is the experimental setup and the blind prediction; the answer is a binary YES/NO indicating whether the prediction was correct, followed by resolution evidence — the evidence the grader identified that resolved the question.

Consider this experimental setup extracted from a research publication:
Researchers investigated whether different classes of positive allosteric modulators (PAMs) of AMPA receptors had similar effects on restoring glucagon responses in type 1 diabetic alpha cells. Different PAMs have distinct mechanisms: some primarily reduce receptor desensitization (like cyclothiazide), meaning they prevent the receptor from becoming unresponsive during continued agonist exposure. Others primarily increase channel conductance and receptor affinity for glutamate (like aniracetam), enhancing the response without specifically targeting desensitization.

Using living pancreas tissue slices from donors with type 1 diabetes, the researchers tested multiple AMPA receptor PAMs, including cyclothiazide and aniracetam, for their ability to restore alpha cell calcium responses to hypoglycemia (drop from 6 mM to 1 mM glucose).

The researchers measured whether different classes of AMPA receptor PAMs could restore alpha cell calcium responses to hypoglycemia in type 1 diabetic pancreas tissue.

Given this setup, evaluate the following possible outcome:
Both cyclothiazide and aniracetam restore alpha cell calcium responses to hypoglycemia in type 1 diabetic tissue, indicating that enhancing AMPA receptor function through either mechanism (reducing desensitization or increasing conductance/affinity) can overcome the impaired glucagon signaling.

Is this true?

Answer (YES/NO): YES